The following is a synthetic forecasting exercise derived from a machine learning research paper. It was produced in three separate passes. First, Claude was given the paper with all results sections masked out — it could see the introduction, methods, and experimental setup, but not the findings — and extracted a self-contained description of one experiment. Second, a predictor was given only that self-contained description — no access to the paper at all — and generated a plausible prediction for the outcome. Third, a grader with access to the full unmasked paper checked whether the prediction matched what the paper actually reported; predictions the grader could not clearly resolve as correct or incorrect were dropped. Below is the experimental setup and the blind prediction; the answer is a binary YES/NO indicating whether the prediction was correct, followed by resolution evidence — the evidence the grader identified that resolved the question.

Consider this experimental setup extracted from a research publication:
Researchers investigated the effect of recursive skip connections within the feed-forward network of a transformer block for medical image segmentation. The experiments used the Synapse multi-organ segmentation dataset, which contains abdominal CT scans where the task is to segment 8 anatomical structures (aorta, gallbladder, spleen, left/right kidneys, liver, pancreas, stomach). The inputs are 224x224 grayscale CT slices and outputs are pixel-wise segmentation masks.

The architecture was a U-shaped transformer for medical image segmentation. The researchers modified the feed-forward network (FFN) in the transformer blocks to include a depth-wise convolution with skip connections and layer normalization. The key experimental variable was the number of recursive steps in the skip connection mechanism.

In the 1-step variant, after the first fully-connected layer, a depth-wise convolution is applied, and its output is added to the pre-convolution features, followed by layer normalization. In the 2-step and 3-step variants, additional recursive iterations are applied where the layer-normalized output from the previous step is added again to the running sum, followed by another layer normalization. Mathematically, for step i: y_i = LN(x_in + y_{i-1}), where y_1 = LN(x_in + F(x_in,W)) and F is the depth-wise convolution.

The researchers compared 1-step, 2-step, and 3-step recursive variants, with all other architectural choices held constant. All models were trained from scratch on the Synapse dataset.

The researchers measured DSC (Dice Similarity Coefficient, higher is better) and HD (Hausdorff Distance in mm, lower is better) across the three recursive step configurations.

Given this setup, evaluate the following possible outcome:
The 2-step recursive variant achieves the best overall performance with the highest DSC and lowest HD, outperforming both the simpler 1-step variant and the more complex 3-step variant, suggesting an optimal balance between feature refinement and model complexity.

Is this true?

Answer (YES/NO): NO